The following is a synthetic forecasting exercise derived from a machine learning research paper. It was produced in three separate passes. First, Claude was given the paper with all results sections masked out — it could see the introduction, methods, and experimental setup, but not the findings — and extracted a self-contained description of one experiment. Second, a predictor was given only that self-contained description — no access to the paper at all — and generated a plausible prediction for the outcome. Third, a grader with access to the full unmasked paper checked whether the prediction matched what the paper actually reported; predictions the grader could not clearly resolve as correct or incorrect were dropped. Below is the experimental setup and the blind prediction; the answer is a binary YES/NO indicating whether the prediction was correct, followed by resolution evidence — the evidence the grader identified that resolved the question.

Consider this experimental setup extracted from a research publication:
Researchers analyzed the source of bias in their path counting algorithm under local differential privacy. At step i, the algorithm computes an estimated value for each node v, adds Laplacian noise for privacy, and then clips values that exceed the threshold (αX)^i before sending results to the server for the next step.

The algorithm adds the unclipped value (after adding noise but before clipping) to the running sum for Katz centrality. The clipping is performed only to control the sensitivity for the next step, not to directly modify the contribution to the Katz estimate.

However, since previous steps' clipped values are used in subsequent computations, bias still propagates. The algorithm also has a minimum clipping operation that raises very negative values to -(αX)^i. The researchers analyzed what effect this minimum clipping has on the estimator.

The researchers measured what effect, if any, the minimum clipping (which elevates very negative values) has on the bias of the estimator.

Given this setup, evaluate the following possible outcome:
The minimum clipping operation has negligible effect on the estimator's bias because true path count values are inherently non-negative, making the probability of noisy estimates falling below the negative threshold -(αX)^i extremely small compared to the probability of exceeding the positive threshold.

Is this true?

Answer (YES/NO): NO